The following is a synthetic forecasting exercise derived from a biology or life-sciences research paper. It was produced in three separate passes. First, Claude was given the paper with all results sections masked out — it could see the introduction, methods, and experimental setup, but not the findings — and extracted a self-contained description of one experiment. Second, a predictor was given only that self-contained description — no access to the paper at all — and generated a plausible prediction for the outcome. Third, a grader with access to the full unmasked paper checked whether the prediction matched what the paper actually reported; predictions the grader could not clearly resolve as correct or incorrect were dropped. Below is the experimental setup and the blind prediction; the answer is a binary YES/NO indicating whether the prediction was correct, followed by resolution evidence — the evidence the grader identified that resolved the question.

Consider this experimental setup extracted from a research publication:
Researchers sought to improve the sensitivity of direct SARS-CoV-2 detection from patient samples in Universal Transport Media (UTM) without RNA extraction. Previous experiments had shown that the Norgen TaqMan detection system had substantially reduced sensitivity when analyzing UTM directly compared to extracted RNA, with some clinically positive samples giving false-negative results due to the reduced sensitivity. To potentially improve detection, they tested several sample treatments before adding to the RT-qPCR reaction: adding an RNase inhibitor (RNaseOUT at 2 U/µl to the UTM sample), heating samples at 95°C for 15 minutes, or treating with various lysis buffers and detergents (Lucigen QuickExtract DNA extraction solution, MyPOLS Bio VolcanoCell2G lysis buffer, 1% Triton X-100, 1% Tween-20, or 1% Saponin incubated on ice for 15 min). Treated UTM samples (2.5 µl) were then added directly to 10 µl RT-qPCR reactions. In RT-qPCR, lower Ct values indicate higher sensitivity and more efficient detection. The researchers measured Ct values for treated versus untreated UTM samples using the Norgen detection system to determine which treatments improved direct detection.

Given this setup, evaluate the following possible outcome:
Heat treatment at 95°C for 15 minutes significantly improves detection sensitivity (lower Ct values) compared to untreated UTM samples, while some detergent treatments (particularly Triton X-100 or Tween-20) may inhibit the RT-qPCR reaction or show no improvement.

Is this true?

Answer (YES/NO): NO